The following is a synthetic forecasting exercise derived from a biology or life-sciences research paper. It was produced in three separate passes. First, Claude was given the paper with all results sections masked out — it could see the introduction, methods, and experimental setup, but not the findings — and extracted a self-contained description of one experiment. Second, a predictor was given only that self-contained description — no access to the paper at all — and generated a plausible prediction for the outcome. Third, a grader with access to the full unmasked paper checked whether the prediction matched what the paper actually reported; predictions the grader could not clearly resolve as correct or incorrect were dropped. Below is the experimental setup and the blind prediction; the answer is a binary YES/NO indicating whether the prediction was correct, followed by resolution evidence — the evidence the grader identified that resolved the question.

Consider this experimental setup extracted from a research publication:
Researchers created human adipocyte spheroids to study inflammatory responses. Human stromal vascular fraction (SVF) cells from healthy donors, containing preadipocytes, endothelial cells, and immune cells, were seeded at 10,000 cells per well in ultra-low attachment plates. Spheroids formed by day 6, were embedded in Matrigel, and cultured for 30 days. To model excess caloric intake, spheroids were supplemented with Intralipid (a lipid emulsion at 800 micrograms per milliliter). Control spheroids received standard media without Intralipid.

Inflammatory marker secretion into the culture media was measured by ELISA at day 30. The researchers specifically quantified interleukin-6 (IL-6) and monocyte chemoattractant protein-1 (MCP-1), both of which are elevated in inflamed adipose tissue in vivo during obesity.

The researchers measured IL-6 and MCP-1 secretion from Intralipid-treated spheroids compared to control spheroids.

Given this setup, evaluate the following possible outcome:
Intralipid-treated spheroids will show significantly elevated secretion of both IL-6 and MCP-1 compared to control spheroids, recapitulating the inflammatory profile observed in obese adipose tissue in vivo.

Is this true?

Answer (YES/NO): YES